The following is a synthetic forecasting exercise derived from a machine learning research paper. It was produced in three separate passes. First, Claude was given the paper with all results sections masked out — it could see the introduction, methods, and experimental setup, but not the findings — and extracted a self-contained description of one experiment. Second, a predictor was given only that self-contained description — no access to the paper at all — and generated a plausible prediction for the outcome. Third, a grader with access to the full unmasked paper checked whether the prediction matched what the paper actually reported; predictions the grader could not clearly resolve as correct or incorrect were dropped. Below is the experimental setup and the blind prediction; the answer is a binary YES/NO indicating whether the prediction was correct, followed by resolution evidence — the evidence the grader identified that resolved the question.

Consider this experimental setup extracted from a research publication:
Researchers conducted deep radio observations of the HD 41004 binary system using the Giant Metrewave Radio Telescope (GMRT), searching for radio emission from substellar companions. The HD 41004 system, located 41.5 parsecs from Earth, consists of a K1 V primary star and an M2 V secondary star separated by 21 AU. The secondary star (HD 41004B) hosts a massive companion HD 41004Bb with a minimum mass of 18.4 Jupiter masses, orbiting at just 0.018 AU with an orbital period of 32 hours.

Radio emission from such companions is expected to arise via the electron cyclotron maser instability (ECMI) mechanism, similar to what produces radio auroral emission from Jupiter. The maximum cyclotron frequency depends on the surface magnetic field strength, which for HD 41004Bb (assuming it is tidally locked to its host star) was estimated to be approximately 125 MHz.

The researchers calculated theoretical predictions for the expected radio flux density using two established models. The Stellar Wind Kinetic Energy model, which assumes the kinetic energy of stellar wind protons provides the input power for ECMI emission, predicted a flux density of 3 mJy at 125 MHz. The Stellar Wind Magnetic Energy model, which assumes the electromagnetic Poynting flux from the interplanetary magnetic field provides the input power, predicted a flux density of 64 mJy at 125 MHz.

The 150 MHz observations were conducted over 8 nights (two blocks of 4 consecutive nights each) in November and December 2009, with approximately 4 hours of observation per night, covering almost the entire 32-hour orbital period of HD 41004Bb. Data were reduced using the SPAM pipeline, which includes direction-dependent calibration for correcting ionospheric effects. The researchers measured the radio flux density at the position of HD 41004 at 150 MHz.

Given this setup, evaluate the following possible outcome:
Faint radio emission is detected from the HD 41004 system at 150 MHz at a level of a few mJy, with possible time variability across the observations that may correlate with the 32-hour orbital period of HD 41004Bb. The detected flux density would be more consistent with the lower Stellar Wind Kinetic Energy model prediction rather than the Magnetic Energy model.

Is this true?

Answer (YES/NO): NO